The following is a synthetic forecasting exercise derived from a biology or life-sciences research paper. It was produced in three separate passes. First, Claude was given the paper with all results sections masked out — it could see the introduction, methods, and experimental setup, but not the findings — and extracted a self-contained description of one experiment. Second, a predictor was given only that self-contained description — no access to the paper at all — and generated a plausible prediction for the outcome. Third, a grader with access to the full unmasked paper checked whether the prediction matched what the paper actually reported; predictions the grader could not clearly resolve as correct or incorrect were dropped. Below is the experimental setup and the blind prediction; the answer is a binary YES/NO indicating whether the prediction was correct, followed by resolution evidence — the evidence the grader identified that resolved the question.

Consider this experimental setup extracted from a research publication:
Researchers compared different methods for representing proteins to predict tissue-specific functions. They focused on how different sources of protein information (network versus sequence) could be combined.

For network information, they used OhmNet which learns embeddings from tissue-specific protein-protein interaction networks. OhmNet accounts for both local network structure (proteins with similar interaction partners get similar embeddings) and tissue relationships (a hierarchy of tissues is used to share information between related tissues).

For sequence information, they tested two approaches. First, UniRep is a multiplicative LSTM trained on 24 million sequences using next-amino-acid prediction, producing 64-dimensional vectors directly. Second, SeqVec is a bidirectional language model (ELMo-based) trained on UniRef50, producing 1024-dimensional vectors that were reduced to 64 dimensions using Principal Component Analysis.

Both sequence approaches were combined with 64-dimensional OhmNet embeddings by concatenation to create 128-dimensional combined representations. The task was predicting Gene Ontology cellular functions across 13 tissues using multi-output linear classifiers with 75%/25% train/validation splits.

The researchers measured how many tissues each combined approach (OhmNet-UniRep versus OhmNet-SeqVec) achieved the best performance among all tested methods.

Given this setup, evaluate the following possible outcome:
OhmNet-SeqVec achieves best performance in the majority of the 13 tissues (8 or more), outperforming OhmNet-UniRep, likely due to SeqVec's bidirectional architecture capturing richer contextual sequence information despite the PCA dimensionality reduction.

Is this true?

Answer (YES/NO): NO